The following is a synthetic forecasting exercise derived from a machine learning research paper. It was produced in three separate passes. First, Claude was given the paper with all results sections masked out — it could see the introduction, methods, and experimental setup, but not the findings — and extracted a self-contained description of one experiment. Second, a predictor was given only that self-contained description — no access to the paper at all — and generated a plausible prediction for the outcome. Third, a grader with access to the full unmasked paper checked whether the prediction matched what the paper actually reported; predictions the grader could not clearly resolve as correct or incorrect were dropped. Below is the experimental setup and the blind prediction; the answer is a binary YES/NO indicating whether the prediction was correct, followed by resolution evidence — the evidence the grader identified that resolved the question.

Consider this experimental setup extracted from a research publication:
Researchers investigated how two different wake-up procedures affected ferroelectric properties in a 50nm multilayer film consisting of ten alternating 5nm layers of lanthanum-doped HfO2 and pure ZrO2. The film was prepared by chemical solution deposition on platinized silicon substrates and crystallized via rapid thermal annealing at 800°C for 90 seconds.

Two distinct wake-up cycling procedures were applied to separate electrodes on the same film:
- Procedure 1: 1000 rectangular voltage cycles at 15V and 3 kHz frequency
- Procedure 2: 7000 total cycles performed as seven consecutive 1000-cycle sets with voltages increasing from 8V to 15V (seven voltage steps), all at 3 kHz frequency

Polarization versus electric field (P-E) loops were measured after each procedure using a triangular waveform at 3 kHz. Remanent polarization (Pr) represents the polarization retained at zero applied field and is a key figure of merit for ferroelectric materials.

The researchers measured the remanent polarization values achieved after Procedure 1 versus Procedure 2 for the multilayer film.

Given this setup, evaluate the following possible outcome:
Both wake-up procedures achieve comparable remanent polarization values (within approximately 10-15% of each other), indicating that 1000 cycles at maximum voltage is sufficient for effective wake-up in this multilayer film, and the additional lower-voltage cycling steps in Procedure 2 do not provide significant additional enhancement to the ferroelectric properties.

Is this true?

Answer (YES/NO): YES